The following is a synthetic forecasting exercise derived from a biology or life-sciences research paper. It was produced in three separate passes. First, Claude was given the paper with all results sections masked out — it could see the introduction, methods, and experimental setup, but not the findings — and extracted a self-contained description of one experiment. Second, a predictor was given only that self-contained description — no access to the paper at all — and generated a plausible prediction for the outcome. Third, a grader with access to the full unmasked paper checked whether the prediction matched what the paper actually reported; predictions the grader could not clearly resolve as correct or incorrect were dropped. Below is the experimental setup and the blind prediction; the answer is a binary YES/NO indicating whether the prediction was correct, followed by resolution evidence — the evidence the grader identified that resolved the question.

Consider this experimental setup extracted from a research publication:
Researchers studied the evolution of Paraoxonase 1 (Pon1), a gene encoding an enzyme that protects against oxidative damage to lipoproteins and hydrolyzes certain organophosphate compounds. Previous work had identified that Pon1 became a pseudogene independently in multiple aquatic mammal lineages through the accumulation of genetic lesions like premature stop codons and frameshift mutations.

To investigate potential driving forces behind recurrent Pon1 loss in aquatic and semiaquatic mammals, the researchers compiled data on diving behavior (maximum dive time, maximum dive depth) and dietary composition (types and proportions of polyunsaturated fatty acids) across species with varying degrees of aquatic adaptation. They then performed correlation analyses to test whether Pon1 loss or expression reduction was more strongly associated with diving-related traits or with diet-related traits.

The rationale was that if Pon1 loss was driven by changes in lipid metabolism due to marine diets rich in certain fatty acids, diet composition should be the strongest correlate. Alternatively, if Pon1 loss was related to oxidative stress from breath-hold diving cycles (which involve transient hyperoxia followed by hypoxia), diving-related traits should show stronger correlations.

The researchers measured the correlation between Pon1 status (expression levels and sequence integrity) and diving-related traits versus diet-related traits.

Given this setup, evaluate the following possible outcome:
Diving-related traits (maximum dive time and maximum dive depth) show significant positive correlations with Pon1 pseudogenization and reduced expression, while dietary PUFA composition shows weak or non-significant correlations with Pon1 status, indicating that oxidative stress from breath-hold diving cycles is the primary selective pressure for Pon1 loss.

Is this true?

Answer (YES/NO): NO